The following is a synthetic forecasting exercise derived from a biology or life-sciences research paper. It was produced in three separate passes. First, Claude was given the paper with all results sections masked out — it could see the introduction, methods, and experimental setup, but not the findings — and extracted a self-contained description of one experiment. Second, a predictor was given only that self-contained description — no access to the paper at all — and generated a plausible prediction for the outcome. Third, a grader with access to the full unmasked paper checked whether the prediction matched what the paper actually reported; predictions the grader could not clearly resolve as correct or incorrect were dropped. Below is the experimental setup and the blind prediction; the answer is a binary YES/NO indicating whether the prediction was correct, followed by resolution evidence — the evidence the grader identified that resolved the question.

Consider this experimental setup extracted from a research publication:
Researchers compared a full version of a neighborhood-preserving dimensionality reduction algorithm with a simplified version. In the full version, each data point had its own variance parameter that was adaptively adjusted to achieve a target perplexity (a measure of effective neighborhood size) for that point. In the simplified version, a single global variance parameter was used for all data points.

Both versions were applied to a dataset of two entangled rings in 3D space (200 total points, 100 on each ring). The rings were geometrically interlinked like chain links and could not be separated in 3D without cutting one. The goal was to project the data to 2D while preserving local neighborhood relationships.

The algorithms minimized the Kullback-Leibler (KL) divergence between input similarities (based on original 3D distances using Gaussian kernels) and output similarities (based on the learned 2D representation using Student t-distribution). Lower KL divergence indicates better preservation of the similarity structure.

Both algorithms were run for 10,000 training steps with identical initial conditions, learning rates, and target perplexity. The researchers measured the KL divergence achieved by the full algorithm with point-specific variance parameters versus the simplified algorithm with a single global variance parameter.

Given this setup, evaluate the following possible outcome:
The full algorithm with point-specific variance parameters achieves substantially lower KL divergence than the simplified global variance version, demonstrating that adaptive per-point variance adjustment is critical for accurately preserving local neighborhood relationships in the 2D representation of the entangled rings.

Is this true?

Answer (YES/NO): NO